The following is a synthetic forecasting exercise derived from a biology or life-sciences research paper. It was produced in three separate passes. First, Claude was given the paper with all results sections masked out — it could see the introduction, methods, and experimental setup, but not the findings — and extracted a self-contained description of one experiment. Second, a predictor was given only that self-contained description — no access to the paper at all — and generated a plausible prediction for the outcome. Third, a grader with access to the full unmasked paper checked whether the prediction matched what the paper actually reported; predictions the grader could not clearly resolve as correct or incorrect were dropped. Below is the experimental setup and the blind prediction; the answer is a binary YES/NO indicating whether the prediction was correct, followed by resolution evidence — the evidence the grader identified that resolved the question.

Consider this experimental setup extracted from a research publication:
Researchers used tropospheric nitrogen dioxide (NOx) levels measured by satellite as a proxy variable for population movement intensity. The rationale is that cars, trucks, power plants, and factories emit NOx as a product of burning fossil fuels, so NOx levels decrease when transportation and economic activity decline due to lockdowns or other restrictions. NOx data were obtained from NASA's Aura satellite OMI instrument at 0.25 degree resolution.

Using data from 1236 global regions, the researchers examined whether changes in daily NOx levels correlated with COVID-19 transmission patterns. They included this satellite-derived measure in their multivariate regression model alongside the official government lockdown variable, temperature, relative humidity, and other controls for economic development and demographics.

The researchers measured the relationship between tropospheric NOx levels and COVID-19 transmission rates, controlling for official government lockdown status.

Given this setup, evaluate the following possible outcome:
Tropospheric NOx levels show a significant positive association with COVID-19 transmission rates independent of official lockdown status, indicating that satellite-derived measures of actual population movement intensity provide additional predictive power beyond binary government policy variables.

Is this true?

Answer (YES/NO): YES